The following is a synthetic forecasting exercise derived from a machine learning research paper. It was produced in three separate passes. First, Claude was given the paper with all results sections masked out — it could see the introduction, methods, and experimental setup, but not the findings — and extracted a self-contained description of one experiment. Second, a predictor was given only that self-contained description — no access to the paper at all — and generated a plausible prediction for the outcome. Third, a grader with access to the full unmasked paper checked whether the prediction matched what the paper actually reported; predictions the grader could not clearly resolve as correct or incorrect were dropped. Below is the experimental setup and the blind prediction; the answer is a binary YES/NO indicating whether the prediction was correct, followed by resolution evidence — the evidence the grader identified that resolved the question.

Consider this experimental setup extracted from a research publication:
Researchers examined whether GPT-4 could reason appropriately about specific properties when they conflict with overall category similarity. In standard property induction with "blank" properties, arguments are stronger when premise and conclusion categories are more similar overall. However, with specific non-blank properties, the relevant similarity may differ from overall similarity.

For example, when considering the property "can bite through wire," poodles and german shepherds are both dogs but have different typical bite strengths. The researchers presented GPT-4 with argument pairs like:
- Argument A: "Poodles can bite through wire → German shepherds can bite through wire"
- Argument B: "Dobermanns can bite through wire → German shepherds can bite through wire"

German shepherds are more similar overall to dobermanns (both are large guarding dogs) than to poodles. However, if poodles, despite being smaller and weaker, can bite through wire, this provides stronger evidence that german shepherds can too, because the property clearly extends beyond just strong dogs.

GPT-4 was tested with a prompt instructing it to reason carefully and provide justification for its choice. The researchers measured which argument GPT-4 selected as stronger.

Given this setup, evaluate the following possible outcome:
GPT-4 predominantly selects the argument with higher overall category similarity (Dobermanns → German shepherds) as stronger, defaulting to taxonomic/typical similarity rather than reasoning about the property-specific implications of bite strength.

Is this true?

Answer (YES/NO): YES